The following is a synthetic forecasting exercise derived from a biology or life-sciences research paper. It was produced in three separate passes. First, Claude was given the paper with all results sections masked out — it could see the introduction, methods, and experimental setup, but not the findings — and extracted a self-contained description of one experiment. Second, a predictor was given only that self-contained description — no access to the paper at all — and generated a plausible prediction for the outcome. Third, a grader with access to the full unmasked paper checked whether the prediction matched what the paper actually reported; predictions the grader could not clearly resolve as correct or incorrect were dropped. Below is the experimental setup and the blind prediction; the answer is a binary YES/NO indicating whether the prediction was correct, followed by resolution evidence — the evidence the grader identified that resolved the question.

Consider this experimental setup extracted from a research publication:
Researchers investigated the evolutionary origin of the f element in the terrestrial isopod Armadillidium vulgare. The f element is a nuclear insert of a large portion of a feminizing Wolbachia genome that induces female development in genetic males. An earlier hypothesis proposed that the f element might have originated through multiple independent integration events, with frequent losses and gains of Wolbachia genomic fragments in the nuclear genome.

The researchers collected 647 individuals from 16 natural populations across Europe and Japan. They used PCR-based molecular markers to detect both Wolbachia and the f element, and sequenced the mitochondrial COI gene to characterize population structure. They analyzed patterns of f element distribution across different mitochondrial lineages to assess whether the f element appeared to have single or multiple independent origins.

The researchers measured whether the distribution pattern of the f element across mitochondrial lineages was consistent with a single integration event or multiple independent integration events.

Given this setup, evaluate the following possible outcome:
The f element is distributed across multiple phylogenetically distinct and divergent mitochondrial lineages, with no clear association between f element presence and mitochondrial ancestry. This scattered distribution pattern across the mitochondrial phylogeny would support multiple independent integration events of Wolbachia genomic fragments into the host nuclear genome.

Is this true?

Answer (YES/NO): NO